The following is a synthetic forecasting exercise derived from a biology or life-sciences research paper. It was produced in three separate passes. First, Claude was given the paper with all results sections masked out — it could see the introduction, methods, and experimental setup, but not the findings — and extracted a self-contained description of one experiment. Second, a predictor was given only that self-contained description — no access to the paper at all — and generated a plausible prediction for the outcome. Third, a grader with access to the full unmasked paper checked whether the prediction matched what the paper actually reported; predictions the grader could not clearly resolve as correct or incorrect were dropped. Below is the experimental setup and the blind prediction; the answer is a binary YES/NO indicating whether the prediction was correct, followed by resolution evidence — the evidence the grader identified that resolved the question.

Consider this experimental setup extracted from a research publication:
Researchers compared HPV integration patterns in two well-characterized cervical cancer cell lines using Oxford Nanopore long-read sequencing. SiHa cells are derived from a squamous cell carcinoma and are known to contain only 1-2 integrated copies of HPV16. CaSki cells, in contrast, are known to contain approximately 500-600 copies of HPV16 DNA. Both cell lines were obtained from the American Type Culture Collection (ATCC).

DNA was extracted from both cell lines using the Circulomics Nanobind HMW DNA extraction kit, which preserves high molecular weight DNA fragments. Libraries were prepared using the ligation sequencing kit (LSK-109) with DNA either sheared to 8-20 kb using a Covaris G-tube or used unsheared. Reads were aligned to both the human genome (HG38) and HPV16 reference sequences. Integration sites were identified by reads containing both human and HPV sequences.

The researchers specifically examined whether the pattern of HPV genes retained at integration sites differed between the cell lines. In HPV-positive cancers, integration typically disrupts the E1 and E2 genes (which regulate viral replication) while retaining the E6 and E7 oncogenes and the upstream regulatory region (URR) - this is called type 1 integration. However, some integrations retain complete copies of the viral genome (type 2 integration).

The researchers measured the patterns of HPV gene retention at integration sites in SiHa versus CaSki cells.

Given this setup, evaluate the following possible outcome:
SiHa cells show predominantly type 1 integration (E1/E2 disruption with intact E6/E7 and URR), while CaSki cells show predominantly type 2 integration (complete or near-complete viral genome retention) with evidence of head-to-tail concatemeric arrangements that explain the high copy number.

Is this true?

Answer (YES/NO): NO